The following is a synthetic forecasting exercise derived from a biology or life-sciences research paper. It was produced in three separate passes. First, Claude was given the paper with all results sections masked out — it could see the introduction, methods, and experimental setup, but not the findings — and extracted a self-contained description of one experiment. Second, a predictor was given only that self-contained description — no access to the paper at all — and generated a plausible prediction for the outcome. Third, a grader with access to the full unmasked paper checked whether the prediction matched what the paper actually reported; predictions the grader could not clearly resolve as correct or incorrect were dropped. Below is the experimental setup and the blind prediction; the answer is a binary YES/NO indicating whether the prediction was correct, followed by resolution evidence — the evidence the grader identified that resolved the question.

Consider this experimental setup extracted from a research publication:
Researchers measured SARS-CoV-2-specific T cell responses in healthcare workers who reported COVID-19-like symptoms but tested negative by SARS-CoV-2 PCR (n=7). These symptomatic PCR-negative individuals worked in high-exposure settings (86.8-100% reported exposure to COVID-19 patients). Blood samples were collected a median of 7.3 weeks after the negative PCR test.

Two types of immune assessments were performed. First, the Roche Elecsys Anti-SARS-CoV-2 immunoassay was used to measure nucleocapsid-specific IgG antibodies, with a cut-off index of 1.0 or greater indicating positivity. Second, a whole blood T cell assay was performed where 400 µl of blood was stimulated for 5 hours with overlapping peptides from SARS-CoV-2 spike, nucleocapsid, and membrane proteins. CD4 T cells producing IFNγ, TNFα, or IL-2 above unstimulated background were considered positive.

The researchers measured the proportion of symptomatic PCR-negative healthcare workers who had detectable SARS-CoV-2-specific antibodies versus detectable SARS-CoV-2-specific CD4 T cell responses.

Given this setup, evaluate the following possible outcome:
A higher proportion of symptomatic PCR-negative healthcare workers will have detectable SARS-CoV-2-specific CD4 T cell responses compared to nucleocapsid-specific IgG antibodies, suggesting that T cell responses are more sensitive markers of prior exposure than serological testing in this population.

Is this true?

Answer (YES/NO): NO